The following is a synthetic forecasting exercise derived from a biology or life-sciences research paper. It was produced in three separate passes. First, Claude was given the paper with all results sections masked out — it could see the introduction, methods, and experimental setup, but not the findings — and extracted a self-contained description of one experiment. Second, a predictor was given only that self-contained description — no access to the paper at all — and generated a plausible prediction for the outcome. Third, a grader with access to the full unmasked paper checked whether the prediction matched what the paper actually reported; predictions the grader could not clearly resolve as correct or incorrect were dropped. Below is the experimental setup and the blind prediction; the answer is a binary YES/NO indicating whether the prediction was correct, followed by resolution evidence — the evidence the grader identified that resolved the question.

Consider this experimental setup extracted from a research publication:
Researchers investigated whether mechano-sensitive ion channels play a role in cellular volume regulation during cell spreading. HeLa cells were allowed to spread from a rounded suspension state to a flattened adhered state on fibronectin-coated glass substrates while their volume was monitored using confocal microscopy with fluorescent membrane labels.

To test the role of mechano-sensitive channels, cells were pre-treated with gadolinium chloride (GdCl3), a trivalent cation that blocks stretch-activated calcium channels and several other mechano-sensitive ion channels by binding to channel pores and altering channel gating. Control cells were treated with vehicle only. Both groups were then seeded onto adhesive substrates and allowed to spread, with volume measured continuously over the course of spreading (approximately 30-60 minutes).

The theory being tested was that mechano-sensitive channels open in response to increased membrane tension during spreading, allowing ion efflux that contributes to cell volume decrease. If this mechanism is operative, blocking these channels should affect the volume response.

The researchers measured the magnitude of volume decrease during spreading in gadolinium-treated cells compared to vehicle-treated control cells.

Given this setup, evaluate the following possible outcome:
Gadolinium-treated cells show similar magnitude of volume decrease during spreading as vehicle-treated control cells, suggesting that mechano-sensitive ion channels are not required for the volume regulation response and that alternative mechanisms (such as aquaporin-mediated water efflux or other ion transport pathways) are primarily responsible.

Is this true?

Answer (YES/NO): NO